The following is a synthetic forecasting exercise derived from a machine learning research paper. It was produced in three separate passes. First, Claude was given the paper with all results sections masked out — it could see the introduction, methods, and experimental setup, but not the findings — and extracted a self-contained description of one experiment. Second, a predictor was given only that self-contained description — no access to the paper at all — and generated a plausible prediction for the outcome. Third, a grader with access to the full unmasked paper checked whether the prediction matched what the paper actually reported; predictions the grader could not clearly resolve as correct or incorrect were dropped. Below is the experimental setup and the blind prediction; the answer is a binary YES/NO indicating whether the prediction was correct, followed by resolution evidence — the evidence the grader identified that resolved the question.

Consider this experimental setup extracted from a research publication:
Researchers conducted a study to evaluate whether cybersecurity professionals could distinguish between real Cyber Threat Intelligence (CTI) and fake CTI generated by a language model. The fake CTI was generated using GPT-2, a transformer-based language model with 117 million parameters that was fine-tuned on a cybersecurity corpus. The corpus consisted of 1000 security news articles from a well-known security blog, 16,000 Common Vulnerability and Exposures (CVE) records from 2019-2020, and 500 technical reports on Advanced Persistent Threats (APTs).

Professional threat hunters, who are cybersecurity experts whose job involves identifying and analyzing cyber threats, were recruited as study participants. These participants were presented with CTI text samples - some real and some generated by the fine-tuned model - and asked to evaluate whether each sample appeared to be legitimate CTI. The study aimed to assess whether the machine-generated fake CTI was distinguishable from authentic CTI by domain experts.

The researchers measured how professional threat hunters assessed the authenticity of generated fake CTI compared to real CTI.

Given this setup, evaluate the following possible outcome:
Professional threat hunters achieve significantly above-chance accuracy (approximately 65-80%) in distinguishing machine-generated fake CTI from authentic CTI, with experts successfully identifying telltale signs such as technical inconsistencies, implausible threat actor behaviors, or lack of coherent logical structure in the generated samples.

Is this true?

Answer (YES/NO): NO